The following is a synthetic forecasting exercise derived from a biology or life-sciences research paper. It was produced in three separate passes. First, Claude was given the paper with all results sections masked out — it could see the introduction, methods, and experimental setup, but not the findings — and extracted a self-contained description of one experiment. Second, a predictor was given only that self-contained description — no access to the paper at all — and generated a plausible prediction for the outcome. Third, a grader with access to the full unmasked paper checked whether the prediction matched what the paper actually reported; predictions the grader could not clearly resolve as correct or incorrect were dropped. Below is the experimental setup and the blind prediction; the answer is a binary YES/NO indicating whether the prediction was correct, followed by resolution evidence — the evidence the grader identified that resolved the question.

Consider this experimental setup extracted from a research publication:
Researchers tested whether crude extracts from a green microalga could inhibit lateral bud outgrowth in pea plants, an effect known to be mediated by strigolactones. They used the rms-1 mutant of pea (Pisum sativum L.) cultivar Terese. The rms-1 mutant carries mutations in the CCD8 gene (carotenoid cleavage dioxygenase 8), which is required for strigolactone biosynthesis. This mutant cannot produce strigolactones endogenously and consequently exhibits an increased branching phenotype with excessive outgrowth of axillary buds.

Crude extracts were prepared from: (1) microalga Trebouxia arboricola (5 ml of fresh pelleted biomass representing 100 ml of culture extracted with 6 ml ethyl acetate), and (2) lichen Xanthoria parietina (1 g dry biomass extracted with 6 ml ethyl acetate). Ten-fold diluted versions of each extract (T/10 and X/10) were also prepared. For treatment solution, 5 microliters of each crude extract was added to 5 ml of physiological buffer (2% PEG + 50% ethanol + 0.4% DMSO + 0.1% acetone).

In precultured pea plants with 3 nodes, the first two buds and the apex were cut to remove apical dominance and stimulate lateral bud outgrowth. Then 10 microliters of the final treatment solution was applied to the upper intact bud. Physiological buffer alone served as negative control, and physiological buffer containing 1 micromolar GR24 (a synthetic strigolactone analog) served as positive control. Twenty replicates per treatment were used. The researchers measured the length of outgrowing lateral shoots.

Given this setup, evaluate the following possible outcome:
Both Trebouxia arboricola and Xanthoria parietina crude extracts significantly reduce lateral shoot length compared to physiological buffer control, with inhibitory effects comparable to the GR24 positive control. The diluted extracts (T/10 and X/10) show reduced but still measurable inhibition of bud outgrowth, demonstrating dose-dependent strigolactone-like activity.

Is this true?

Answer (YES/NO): NO